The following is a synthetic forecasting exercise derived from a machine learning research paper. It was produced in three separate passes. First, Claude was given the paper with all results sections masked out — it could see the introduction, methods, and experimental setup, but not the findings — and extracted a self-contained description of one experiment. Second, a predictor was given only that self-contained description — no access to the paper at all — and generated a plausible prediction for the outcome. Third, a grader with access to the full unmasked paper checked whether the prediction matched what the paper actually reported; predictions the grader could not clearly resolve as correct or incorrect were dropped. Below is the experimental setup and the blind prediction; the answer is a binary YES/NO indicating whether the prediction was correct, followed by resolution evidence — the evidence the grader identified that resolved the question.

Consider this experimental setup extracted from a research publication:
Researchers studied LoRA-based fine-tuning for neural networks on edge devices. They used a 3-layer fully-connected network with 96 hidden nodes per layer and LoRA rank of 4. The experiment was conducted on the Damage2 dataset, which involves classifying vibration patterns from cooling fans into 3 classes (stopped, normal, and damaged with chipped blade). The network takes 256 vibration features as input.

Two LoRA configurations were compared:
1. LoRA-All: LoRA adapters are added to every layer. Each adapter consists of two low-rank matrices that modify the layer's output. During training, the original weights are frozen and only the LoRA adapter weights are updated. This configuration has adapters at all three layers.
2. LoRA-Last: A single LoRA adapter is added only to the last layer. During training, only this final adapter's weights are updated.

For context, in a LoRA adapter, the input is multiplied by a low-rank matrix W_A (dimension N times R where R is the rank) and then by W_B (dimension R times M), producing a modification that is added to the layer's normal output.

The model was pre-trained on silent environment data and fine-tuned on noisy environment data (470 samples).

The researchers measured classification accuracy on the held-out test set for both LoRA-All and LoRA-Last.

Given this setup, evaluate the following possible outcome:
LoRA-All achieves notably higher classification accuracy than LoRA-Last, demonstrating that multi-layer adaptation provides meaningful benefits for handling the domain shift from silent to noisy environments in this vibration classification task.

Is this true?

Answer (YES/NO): NO